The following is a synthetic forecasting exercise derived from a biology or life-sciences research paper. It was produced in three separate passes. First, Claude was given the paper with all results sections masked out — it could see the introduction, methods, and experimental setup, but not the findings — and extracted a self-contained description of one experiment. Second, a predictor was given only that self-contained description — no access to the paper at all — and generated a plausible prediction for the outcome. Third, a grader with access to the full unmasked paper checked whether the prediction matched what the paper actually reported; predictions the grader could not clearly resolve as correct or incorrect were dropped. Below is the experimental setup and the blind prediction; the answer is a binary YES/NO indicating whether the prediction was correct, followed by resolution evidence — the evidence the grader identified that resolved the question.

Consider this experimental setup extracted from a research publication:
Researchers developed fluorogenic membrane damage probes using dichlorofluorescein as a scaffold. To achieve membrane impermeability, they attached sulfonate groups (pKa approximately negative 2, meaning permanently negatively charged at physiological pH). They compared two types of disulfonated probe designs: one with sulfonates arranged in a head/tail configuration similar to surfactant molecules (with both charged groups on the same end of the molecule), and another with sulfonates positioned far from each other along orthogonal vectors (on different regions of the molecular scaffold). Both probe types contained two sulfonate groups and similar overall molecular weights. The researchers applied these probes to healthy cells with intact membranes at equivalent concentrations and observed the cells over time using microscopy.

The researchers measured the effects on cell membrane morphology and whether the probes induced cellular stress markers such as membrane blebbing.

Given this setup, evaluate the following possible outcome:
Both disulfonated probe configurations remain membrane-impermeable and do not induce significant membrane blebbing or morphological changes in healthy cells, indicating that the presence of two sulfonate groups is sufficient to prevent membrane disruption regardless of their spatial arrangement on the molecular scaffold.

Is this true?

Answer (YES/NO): NO